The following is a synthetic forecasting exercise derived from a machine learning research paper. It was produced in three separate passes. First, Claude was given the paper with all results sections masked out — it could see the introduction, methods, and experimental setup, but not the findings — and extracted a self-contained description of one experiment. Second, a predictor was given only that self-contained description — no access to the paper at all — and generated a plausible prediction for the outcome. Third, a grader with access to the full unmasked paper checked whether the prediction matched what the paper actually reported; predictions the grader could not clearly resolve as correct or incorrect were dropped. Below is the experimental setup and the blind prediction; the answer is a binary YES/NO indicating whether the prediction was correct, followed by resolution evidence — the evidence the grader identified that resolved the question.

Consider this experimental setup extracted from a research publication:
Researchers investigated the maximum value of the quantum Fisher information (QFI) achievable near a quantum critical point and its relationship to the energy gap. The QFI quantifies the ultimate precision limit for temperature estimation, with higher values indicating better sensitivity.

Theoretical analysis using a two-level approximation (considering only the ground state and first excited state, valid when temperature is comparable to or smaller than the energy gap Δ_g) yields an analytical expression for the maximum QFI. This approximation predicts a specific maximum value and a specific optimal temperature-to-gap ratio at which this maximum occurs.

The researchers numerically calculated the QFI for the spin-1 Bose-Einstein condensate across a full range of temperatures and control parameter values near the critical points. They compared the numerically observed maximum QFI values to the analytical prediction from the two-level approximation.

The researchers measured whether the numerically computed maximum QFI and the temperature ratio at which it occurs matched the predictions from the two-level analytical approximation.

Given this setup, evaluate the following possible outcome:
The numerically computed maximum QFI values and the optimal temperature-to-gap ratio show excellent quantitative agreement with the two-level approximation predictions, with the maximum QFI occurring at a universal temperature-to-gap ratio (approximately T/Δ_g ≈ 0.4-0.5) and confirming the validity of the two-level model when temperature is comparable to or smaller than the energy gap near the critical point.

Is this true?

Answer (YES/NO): NO